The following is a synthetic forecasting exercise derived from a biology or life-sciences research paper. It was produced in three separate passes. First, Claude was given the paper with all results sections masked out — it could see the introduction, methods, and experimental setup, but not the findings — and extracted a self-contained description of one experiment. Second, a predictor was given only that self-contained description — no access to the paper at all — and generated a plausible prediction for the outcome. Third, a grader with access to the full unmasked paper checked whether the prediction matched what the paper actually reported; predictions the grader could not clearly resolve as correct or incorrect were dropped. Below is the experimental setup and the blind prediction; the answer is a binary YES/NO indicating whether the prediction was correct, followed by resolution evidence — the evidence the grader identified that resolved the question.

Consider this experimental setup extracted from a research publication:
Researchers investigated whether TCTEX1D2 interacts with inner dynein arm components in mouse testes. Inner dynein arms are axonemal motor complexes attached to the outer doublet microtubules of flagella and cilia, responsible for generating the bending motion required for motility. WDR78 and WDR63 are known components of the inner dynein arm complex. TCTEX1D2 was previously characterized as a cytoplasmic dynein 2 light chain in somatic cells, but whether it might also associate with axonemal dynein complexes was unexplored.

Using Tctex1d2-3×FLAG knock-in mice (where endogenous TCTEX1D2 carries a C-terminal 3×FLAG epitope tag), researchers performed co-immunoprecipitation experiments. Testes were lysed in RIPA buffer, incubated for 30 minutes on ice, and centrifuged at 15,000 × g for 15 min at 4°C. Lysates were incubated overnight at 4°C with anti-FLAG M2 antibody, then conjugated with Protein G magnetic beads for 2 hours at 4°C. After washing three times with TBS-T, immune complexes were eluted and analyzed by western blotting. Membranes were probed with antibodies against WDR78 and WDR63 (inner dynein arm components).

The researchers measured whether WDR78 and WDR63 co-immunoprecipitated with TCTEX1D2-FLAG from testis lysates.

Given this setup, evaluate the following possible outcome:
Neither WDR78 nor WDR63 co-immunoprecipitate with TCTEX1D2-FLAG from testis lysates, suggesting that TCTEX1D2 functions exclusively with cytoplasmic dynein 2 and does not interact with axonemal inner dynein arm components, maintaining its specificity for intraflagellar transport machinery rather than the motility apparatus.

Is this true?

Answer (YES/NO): NO